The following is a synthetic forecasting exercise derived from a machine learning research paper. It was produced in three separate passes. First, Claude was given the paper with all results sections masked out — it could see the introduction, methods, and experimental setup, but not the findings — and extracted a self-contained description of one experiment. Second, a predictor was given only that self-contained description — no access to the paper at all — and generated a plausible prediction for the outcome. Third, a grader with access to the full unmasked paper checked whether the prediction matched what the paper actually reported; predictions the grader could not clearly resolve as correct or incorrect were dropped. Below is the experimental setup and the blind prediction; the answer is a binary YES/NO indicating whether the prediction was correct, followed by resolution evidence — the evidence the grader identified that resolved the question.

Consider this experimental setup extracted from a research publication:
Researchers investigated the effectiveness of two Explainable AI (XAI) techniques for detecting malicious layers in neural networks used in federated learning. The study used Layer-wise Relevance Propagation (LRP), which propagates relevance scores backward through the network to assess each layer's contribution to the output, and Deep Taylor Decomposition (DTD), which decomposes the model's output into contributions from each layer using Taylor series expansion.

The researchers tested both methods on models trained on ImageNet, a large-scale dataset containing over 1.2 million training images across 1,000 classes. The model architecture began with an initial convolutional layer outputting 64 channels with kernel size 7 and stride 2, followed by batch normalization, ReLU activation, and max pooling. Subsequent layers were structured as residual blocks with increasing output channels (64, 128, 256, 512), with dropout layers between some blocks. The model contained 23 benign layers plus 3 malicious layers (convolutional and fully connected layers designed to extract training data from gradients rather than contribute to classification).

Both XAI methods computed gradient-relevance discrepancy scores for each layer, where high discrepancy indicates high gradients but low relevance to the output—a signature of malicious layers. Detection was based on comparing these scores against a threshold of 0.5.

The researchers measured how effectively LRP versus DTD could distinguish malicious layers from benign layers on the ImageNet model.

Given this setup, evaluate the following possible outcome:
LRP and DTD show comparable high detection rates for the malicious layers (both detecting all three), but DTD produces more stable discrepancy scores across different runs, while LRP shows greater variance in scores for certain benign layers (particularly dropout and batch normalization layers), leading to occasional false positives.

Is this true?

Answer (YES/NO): NO